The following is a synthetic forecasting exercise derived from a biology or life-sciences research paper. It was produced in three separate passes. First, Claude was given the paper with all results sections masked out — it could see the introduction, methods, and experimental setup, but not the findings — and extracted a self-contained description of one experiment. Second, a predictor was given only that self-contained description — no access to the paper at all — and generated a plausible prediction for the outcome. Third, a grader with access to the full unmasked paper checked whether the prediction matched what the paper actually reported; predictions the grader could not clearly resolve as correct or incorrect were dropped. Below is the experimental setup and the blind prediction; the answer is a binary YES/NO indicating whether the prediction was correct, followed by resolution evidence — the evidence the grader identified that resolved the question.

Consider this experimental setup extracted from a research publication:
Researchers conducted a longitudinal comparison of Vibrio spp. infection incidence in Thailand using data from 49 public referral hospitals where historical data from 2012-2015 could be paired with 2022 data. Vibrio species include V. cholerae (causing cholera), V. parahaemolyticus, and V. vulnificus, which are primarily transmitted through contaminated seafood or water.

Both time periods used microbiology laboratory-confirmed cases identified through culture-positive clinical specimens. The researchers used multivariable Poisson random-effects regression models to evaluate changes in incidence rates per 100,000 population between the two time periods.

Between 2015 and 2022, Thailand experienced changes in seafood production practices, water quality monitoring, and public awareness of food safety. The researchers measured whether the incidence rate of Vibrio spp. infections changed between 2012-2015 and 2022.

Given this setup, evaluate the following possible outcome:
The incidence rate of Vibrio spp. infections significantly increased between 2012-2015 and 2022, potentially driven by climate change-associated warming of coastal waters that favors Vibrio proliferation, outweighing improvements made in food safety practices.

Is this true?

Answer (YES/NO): NO